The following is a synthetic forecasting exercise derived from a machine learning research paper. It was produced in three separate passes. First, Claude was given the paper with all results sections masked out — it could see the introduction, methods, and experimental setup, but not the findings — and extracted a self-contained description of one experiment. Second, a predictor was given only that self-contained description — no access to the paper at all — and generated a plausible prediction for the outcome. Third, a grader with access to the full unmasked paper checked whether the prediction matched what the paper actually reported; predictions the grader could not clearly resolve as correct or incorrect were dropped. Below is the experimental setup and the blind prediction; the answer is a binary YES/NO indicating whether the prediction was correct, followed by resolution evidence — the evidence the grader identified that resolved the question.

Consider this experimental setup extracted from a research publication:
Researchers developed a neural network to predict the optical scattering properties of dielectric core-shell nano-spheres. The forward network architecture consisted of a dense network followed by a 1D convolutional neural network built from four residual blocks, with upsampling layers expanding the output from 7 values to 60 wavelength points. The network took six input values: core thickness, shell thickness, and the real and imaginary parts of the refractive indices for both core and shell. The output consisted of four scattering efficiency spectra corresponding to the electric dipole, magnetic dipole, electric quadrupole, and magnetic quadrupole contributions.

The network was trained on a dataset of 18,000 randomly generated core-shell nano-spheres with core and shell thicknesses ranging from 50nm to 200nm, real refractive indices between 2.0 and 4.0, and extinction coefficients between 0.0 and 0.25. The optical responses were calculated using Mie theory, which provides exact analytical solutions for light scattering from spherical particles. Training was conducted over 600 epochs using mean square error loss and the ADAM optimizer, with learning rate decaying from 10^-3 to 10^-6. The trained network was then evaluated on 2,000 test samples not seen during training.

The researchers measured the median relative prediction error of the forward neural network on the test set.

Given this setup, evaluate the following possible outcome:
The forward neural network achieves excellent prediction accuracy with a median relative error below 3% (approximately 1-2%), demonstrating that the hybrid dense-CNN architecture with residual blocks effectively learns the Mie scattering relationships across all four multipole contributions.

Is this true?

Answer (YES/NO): NO